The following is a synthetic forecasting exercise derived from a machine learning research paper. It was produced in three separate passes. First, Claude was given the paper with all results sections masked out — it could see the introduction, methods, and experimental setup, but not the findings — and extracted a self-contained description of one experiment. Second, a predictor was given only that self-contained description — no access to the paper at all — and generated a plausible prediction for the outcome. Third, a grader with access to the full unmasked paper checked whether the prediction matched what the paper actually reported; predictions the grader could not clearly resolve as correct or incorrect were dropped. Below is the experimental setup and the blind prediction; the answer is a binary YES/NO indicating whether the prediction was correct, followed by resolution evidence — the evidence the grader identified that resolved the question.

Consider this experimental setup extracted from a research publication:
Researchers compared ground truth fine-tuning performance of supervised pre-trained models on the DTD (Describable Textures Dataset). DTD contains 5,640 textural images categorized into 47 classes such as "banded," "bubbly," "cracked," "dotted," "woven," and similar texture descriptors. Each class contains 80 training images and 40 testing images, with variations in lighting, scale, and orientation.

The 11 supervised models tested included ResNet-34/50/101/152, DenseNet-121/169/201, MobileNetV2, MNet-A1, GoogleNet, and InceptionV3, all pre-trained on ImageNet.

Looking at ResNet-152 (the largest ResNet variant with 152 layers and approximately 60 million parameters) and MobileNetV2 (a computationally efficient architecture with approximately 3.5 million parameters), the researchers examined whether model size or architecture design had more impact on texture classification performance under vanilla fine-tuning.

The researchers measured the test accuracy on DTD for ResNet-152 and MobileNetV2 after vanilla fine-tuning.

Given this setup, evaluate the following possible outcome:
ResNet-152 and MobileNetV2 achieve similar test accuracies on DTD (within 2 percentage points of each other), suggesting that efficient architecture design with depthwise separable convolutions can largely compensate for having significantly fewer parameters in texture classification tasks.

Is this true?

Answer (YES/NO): NO